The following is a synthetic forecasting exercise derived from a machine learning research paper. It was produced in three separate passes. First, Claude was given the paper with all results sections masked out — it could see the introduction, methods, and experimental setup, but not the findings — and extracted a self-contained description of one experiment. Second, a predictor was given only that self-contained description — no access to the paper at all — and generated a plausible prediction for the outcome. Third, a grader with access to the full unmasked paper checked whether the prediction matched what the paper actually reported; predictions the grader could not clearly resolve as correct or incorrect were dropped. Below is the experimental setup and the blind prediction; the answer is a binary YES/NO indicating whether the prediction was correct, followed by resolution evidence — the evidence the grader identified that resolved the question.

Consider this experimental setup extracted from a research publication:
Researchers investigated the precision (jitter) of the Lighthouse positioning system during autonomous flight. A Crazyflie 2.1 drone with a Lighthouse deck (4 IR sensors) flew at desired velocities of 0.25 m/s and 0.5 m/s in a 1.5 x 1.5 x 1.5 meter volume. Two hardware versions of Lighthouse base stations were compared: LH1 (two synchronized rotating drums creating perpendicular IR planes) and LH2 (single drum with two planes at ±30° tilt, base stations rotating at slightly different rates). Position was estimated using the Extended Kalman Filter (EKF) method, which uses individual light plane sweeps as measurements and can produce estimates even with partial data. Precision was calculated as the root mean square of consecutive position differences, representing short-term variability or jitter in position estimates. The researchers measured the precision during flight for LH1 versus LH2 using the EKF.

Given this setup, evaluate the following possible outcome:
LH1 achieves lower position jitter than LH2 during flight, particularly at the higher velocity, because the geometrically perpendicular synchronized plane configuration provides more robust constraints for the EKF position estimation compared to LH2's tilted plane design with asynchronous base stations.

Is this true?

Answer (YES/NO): NO